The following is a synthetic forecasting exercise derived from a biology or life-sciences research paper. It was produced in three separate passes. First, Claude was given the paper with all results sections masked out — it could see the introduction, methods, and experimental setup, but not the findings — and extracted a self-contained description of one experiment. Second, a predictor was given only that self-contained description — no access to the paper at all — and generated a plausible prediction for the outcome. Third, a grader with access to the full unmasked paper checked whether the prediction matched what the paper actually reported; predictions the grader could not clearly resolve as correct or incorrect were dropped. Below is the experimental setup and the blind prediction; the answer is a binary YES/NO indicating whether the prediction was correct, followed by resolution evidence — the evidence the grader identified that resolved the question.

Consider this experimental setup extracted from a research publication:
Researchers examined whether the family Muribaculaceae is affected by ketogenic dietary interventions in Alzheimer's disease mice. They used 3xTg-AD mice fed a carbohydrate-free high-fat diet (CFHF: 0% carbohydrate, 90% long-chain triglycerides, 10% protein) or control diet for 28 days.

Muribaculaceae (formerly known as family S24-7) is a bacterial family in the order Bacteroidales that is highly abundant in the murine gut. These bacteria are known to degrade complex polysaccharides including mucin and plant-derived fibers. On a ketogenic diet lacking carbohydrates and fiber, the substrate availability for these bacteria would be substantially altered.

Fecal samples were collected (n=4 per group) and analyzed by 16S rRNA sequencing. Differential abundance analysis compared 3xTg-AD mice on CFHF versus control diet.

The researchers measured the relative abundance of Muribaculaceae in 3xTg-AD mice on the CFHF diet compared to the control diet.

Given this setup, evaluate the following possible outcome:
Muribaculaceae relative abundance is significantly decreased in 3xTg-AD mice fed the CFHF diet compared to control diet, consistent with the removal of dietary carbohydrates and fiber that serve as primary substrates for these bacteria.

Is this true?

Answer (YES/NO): NO